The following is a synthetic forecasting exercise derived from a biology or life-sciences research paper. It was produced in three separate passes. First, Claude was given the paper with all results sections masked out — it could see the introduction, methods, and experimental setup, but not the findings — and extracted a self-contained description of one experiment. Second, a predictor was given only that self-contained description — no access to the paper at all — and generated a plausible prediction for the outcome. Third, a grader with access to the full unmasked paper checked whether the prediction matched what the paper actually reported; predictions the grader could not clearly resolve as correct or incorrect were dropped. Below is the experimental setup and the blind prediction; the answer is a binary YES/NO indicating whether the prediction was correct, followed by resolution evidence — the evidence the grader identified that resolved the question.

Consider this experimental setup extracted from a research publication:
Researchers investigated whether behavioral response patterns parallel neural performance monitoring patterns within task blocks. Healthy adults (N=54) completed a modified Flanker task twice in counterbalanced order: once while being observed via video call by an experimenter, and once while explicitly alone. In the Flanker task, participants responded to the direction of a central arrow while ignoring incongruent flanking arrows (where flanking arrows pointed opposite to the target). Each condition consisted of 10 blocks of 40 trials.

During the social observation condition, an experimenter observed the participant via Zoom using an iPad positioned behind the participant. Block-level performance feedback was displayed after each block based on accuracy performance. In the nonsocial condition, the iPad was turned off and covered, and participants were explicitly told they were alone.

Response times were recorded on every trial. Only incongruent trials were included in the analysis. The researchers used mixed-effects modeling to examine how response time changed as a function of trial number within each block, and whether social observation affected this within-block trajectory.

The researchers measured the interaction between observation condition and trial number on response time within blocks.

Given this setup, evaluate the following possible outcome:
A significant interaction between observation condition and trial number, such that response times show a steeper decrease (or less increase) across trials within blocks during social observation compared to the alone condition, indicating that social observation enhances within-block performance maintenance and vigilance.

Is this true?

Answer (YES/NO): NO